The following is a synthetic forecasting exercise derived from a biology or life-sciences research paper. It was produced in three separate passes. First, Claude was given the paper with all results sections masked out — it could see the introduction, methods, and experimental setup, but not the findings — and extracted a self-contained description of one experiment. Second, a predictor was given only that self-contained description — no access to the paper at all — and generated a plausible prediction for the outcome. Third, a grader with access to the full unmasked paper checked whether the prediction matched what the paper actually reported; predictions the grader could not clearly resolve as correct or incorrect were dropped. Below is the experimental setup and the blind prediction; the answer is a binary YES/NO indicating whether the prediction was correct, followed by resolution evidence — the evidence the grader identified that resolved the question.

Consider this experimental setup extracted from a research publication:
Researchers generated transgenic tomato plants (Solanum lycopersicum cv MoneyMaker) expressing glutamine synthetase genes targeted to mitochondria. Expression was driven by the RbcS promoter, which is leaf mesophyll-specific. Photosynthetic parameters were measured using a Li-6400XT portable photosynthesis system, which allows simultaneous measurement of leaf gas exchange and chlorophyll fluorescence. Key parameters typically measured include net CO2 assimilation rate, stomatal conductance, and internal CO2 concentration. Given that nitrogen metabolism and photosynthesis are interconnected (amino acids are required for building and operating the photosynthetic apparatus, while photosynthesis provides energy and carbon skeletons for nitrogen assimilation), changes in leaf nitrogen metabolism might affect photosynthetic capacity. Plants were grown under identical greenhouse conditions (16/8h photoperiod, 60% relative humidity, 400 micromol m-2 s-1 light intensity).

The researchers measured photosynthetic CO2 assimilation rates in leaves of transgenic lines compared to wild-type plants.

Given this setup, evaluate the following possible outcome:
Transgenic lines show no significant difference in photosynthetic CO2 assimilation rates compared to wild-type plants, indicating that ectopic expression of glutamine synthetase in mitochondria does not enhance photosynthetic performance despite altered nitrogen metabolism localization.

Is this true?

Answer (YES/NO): YES